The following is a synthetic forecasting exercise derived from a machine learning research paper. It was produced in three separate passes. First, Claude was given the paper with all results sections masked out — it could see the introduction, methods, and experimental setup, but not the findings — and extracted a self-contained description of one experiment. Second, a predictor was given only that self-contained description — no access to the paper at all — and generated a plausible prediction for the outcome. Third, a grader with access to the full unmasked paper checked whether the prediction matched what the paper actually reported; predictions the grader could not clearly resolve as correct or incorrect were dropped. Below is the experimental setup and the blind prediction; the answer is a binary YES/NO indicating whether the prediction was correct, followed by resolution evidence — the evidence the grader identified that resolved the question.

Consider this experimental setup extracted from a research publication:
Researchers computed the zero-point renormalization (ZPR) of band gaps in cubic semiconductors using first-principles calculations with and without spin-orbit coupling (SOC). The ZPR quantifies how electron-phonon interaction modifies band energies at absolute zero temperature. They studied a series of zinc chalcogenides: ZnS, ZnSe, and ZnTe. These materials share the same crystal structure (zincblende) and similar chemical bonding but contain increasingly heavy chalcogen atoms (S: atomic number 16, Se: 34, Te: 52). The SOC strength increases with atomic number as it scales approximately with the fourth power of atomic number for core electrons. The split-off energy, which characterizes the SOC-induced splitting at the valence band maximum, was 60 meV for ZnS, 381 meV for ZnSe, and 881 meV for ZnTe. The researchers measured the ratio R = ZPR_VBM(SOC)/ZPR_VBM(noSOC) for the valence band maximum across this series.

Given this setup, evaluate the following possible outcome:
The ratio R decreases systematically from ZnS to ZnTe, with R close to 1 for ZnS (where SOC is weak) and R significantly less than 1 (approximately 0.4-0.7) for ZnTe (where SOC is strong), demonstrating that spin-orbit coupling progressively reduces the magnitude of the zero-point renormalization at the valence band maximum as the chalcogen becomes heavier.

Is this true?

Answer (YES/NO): NO